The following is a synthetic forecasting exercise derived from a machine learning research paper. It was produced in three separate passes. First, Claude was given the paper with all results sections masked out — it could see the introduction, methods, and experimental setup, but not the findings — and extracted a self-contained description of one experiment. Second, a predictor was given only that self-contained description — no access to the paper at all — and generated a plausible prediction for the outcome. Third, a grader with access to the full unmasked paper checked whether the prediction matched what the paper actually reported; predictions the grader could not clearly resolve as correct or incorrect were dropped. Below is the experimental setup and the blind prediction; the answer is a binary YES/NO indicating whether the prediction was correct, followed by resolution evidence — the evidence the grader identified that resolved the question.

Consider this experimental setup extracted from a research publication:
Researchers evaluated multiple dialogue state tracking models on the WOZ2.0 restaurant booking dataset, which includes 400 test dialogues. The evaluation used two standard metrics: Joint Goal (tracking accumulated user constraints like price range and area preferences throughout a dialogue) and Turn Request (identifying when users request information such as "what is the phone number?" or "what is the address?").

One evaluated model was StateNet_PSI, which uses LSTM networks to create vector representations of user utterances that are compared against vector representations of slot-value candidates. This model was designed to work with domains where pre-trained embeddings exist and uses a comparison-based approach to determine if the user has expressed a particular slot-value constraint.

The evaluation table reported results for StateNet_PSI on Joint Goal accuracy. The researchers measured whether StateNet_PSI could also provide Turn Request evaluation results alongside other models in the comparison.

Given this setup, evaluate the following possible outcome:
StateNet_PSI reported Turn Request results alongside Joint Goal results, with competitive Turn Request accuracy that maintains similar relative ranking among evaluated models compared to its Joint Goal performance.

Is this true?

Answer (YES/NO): NO